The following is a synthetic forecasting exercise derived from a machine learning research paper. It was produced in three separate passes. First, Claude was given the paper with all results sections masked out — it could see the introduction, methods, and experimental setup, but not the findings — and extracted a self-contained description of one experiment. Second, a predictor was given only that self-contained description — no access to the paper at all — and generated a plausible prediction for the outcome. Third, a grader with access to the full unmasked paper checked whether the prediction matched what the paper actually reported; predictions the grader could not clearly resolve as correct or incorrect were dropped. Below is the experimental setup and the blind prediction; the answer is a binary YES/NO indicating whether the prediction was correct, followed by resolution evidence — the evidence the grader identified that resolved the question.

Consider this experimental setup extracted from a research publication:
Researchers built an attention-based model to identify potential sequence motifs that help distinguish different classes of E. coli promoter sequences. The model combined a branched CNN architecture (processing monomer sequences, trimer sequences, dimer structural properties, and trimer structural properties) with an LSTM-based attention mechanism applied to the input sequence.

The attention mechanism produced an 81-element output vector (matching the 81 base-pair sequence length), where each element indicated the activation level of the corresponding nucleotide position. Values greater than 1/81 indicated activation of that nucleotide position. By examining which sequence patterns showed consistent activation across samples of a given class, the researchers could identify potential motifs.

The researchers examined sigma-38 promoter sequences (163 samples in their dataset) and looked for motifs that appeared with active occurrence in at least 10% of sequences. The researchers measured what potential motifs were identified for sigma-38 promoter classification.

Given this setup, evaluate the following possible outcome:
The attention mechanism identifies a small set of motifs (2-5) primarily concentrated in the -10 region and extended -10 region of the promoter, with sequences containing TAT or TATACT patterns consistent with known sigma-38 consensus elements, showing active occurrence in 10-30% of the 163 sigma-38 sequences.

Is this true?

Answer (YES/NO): NO